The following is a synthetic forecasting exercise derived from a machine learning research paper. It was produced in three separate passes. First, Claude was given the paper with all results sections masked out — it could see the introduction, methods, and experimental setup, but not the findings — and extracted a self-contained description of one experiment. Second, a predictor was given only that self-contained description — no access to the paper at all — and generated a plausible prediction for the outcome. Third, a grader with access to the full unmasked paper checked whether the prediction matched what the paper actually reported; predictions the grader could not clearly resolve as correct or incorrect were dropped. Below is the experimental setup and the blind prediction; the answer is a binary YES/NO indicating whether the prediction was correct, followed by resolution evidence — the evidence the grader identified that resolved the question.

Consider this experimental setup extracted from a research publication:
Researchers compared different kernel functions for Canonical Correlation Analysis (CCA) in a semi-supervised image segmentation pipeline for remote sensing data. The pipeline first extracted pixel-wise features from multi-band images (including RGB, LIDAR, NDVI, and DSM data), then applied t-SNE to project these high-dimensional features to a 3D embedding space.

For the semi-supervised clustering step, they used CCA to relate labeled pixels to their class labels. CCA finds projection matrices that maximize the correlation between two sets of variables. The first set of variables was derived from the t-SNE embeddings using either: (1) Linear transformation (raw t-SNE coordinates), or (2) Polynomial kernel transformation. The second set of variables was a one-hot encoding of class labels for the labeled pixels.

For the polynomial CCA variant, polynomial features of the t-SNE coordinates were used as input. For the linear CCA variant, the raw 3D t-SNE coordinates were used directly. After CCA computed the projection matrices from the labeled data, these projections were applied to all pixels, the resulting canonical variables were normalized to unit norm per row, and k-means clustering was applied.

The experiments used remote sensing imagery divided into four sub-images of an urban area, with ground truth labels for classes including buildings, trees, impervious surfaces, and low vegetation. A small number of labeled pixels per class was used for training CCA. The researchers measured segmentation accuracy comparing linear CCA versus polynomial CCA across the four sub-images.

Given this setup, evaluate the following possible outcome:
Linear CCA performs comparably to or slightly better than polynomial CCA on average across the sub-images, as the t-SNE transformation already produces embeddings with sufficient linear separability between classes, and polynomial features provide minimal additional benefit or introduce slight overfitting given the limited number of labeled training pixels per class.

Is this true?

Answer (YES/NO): NO